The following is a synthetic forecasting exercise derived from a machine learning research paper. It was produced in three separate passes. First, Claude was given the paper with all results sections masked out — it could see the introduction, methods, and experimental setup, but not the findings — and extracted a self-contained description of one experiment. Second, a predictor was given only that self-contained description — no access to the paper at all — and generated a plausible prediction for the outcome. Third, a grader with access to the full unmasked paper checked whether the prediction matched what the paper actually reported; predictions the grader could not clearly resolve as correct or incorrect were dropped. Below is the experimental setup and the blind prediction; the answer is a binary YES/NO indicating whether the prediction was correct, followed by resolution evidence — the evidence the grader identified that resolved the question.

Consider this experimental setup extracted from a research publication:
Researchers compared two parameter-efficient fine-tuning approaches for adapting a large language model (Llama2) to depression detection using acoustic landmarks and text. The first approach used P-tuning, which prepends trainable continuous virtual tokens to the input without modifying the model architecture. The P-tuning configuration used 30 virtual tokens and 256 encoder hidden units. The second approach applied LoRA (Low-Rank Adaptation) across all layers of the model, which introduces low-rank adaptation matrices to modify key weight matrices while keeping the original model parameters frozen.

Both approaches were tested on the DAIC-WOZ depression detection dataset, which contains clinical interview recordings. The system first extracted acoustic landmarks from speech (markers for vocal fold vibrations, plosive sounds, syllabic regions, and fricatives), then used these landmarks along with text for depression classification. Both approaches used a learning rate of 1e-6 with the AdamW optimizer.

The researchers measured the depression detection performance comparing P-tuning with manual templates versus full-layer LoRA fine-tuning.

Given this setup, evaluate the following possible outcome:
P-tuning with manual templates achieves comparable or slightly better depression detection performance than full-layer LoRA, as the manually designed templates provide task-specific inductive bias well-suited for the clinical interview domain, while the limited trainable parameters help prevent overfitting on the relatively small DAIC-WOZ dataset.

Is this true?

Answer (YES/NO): NO